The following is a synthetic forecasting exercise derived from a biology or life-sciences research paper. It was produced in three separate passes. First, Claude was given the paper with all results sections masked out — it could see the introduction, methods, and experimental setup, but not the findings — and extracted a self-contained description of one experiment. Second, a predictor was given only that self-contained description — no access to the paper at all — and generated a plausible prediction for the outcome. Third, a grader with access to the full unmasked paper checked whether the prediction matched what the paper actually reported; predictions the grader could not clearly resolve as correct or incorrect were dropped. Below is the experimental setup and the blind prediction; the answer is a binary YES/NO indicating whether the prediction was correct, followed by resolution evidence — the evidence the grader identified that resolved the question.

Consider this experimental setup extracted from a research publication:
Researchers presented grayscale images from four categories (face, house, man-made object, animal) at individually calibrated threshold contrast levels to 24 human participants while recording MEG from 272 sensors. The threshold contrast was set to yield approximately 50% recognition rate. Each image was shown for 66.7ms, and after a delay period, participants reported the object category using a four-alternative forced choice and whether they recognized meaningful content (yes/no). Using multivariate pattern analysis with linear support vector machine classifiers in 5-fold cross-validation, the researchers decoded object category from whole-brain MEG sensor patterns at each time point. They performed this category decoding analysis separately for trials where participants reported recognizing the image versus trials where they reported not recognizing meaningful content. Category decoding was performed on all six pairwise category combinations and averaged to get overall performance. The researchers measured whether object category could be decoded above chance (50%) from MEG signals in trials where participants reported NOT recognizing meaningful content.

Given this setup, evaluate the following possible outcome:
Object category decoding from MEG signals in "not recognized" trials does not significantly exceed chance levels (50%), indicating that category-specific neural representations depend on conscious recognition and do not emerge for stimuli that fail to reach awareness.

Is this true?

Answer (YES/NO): YES